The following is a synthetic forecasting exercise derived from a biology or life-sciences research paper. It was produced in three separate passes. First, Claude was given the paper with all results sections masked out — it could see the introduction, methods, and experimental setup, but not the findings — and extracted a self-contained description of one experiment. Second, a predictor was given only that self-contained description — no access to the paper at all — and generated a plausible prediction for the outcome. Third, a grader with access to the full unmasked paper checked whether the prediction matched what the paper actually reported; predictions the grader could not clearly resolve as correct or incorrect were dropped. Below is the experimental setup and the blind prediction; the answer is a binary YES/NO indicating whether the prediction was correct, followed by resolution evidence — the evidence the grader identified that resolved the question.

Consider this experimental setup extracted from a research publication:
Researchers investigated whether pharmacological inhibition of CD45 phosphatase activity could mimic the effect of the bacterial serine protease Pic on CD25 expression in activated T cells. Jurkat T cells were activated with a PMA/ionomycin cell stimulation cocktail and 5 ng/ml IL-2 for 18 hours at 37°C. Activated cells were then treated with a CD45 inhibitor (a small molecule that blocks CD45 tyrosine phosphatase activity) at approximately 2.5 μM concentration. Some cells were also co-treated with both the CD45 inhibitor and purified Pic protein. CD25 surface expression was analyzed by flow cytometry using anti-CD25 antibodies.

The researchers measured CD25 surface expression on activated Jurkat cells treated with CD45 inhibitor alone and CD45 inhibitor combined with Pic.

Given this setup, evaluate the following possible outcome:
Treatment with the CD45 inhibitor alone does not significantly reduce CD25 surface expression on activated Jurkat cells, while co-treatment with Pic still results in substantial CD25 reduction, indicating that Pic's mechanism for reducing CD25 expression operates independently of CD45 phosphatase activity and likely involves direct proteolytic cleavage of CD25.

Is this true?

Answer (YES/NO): NO